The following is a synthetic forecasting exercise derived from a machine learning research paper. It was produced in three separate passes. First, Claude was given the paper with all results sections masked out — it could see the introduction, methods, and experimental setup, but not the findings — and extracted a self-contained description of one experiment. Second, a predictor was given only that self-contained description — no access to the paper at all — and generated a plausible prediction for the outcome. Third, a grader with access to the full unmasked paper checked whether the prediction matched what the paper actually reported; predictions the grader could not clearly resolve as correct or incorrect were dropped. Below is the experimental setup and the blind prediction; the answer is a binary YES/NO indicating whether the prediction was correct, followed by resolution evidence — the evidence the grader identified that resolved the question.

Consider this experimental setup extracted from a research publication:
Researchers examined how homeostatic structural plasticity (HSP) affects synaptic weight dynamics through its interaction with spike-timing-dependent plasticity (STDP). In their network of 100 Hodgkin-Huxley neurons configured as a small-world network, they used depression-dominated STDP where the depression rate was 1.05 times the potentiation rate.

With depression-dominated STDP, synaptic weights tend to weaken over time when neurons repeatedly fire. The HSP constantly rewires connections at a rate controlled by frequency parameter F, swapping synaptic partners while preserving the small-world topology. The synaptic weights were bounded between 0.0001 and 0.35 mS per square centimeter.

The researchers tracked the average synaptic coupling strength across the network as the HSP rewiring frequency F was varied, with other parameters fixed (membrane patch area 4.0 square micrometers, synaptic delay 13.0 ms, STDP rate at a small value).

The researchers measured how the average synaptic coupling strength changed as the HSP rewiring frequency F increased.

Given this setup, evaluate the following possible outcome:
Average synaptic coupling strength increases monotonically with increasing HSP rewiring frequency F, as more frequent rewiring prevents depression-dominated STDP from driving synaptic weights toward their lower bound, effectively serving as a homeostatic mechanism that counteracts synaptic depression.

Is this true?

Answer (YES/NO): NO